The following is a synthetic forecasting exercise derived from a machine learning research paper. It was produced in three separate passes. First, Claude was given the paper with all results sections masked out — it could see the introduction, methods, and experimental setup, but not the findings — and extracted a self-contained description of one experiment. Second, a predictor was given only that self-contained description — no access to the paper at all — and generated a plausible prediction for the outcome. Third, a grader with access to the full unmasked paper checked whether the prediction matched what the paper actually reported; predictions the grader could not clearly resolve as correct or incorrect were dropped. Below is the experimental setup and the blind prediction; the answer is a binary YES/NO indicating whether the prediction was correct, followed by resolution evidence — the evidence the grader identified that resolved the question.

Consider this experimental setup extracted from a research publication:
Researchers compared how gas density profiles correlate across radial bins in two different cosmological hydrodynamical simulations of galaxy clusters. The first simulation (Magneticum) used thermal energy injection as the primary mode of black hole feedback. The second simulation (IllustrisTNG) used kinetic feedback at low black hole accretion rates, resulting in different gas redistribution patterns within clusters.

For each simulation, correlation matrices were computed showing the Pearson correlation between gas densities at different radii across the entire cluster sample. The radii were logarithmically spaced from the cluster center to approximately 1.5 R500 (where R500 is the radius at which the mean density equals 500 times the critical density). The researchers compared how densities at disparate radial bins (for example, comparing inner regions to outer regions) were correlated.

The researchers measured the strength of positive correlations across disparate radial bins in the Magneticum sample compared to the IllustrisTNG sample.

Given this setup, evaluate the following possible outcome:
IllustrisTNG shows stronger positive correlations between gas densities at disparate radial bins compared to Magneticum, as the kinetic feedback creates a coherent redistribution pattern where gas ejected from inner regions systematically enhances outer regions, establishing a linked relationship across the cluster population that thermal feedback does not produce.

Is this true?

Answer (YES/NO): NO